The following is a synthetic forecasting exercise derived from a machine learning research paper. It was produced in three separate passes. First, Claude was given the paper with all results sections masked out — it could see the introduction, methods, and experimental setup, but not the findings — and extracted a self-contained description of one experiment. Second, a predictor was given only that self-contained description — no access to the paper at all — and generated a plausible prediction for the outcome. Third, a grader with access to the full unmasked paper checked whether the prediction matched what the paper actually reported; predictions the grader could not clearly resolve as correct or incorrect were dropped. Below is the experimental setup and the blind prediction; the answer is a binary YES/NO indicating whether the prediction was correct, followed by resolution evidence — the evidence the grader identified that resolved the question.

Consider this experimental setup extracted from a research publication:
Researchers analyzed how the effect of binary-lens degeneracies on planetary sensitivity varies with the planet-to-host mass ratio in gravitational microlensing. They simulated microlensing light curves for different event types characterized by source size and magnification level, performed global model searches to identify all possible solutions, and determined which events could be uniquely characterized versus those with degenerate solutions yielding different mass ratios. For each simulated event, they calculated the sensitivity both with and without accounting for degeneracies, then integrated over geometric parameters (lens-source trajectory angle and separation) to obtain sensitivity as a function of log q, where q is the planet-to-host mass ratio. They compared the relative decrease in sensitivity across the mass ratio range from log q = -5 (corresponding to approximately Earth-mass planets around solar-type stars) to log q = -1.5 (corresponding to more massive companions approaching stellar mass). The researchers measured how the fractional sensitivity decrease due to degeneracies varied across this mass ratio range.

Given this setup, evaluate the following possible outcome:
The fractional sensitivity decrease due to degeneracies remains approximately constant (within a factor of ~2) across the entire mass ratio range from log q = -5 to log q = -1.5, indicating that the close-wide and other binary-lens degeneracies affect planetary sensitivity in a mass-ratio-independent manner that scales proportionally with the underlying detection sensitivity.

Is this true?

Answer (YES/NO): NO